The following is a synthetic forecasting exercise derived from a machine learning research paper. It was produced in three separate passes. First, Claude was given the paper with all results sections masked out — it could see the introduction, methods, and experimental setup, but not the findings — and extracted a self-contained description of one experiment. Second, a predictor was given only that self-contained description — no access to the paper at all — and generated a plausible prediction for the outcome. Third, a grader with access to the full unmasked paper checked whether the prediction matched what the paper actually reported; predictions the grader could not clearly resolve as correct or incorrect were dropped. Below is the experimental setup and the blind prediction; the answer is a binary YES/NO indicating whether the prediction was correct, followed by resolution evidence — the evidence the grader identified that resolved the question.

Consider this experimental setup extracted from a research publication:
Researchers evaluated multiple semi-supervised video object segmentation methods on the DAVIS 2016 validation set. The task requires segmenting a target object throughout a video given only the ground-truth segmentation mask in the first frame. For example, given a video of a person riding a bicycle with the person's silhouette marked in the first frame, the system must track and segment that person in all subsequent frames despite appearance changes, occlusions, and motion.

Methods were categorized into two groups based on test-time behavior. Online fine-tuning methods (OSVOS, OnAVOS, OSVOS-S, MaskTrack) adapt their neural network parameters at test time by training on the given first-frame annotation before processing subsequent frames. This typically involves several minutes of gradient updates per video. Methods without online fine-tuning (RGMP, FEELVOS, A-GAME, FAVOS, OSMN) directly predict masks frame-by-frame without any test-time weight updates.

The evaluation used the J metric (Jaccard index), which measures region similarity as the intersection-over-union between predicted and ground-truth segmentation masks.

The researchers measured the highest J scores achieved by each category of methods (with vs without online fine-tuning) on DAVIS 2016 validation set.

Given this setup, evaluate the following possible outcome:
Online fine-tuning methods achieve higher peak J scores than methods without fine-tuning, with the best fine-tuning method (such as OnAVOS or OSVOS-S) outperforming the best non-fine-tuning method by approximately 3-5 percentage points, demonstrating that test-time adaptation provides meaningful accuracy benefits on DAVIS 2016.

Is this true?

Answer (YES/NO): YES